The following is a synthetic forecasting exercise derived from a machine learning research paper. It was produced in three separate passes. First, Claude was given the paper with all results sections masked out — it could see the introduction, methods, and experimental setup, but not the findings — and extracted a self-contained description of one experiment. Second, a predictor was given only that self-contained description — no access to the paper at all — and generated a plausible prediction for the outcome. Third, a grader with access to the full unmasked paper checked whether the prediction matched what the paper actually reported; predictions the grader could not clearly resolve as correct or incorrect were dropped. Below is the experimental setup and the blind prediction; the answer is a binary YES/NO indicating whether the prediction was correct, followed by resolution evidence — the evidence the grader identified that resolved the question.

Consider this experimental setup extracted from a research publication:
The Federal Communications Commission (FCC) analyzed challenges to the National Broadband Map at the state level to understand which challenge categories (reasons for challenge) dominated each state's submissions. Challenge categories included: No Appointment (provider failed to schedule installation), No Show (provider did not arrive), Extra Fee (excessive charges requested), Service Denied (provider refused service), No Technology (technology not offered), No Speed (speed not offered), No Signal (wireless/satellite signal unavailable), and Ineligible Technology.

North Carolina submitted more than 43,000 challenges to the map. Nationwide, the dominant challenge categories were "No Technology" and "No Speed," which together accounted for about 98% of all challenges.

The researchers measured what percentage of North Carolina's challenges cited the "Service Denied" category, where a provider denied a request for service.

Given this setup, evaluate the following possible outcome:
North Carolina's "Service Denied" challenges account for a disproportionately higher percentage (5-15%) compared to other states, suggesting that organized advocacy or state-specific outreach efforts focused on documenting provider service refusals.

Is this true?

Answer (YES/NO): NO